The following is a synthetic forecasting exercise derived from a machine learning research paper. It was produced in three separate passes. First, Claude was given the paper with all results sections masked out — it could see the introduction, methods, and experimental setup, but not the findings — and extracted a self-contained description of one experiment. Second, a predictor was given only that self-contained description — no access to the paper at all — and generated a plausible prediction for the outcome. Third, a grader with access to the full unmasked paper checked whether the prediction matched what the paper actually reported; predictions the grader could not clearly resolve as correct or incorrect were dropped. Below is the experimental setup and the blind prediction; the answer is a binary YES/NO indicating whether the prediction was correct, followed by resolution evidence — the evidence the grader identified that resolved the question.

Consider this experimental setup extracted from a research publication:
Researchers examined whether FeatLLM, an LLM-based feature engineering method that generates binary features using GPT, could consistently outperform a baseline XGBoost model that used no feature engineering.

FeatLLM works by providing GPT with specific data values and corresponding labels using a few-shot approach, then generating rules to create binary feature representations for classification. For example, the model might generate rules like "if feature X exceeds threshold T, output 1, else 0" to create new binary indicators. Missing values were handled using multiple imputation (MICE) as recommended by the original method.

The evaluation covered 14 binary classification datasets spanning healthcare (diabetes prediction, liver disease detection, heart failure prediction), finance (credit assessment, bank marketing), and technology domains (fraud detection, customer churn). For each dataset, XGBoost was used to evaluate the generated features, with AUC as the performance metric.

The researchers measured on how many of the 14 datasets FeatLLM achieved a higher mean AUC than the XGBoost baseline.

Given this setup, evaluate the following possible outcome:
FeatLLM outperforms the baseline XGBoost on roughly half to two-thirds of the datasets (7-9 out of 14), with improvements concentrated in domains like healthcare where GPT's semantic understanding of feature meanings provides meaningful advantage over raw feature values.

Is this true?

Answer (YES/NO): NO